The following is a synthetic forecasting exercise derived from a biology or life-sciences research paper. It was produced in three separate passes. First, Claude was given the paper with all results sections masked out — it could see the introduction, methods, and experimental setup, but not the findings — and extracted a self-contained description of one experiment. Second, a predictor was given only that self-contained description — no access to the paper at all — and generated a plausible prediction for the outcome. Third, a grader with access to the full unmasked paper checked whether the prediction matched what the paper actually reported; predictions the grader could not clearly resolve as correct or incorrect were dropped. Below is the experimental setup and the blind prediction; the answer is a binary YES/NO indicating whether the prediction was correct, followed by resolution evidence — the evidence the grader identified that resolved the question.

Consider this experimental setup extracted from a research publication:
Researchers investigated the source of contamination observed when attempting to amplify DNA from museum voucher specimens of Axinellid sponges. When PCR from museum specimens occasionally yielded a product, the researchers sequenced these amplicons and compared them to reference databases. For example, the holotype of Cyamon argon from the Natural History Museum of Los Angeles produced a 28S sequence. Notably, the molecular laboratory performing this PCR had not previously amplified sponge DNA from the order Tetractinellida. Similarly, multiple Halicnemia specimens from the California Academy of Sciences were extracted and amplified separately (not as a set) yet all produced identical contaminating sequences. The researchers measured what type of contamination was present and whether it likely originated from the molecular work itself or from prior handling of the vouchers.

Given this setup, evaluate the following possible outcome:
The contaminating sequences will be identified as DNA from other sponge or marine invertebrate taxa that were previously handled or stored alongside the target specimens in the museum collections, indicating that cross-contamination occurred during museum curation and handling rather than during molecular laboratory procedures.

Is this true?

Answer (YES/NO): YES